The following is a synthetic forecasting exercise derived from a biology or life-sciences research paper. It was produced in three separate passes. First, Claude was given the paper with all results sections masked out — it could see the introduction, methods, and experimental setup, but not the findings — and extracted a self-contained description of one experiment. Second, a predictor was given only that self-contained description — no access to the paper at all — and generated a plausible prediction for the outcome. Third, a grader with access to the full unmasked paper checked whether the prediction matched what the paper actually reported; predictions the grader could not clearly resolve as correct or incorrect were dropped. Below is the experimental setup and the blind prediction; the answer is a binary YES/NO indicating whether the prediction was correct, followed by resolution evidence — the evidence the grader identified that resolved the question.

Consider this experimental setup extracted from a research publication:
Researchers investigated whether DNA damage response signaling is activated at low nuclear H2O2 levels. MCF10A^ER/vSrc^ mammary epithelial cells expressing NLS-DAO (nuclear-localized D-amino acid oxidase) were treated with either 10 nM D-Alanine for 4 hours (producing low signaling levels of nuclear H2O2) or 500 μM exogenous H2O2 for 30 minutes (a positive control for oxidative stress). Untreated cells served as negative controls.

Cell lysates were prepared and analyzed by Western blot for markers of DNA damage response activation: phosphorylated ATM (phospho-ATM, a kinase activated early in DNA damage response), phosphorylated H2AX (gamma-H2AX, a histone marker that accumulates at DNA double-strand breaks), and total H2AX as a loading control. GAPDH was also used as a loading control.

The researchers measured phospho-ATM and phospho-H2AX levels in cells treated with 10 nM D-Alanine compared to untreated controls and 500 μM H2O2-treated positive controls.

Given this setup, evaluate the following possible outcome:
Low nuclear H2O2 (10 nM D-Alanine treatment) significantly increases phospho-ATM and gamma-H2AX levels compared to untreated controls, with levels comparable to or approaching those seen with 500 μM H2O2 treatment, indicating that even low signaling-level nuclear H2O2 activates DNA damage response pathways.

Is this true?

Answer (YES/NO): NO